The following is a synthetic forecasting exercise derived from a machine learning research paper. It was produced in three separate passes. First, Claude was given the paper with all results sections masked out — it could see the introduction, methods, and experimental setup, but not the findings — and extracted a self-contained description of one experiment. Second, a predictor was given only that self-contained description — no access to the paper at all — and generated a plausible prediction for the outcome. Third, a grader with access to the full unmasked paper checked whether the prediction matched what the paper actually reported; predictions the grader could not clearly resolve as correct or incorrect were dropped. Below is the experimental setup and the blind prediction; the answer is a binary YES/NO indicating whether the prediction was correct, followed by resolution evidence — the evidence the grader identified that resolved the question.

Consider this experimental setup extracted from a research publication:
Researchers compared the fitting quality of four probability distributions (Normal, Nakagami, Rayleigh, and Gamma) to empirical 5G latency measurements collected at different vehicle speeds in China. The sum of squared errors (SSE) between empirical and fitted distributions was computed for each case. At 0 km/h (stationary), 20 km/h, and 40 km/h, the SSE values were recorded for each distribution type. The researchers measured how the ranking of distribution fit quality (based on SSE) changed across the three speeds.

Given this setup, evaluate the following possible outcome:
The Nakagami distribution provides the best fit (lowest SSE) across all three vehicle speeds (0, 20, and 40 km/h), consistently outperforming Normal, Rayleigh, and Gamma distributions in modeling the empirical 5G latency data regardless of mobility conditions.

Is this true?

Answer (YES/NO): NO